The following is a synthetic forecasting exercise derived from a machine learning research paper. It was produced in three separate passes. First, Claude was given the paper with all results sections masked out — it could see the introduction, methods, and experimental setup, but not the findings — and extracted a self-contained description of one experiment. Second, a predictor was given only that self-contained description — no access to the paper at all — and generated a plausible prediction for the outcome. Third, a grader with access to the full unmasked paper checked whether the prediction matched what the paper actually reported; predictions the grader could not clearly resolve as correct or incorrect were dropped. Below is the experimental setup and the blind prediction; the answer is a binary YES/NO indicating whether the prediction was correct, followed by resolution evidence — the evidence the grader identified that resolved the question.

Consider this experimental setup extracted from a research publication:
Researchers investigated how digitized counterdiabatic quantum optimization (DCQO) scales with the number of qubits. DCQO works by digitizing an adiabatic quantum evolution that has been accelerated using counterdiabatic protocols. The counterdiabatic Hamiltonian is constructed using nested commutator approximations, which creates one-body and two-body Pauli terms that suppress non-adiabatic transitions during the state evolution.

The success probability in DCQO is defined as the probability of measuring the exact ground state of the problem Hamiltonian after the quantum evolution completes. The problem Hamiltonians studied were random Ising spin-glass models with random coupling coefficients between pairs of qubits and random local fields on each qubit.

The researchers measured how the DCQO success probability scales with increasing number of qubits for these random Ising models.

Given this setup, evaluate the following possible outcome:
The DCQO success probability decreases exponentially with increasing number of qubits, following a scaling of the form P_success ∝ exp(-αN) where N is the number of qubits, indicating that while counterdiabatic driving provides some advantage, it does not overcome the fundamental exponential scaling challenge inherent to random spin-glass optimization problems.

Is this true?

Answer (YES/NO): YES